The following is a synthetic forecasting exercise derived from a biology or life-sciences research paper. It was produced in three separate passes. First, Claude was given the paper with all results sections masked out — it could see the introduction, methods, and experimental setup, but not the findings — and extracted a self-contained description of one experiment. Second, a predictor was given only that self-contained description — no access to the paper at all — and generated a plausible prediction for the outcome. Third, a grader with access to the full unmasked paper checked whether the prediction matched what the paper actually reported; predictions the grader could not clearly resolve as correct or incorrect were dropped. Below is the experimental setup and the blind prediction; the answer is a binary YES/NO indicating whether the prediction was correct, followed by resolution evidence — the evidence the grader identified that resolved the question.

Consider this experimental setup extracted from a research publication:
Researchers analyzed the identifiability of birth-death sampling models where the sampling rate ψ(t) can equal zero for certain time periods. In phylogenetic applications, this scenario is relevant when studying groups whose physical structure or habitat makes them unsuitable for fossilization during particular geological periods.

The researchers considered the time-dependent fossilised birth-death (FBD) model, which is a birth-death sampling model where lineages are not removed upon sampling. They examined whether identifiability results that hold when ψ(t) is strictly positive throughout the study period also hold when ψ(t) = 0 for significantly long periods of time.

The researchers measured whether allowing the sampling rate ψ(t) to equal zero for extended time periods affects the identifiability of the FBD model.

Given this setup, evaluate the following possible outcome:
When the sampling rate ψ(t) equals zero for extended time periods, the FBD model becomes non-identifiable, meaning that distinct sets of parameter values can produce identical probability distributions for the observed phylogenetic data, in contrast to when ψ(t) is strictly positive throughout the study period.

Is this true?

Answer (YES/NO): YES